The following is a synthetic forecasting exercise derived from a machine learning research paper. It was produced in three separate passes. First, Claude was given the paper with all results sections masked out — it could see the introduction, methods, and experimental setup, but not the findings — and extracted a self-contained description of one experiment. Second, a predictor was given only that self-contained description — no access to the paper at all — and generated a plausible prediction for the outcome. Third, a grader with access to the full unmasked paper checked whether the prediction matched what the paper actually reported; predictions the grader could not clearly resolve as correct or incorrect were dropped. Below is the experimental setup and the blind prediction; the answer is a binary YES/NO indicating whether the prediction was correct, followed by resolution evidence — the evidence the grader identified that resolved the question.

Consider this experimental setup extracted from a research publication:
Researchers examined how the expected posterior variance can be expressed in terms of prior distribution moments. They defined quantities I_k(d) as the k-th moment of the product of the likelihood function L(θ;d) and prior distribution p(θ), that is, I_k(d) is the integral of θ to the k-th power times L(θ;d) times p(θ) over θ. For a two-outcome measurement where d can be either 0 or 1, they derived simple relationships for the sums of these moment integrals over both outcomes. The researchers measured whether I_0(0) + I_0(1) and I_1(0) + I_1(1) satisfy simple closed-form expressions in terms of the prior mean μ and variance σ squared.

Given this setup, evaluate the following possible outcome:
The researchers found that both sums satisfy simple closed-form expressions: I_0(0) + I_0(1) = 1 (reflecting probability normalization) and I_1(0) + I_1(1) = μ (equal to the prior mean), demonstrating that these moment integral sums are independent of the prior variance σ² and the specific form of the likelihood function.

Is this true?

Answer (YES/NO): YES